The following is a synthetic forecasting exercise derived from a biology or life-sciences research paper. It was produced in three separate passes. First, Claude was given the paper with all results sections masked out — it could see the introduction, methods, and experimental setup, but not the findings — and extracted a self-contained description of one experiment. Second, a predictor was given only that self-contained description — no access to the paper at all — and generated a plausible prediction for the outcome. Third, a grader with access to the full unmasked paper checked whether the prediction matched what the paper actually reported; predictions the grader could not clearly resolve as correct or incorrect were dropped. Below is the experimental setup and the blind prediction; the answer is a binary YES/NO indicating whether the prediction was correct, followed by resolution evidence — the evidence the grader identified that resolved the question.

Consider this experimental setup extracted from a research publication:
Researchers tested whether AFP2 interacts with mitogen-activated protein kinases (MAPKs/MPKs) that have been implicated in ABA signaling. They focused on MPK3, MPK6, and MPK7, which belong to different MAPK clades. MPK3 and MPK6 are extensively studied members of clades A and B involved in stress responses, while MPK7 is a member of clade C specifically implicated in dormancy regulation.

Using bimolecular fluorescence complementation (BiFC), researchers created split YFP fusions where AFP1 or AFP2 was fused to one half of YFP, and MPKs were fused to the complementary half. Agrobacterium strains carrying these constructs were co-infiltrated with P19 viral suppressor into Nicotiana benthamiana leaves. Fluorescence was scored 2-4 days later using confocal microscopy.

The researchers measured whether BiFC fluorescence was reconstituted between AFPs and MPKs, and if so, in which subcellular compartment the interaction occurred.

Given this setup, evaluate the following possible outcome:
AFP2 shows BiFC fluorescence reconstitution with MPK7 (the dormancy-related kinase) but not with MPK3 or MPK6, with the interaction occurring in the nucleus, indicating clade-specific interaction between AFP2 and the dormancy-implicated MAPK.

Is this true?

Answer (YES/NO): NO